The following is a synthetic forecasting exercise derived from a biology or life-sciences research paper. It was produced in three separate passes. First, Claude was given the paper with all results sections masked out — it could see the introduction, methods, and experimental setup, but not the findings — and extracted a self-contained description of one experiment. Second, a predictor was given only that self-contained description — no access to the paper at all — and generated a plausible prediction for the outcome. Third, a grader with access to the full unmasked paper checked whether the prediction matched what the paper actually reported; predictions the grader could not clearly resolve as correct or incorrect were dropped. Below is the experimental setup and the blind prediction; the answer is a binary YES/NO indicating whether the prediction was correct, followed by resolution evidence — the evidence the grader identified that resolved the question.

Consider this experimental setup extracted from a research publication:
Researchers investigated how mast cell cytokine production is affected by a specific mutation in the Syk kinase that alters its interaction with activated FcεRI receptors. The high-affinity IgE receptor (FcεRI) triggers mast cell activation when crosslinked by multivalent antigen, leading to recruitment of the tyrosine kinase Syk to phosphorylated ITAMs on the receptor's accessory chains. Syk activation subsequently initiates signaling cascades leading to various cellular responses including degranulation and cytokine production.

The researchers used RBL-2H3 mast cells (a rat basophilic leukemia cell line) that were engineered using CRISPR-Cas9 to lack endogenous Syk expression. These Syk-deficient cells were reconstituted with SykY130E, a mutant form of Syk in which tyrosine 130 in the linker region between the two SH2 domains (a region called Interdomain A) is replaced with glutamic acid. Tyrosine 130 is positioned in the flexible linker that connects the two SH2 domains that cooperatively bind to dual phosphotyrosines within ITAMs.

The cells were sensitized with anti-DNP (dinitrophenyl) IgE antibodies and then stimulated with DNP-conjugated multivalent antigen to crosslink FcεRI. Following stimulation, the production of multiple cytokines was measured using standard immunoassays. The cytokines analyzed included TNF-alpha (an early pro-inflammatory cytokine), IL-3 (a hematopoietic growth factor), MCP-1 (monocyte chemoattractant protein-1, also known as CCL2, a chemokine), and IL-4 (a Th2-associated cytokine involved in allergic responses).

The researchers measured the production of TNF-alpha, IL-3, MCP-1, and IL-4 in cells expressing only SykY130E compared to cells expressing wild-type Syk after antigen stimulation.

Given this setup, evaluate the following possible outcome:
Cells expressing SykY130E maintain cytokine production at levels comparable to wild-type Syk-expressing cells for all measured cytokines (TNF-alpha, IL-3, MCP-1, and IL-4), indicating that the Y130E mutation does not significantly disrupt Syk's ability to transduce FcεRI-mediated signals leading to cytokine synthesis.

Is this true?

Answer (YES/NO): NO